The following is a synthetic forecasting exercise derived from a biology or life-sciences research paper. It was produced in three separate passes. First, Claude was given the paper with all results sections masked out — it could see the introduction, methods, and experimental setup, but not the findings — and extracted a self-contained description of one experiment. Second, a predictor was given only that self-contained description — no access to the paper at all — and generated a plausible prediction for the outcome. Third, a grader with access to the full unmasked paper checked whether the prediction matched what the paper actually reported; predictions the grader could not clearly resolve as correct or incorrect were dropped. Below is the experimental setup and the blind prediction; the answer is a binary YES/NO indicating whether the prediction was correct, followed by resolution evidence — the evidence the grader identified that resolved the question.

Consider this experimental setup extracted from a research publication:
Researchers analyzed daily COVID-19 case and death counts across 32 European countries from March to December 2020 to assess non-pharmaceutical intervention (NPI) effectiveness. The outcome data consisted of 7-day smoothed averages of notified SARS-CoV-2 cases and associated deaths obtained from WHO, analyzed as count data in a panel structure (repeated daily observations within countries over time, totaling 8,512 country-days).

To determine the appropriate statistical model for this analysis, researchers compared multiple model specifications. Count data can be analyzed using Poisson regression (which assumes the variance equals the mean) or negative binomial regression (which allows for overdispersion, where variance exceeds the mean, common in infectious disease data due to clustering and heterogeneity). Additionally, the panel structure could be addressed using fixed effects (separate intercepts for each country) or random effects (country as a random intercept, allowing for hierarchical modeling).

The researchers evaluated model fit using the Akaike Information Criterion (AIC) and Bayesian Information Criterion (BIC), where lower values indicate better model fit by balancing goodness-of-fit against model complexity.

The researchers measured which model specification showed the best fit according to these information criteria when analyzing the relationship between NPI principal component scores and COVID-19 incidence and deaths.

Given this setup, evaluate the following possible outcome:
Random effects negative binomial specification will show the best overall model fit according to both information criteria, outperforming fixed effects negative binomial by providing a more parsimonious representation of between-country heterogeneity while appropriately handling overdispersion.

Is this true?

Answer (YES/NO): YES